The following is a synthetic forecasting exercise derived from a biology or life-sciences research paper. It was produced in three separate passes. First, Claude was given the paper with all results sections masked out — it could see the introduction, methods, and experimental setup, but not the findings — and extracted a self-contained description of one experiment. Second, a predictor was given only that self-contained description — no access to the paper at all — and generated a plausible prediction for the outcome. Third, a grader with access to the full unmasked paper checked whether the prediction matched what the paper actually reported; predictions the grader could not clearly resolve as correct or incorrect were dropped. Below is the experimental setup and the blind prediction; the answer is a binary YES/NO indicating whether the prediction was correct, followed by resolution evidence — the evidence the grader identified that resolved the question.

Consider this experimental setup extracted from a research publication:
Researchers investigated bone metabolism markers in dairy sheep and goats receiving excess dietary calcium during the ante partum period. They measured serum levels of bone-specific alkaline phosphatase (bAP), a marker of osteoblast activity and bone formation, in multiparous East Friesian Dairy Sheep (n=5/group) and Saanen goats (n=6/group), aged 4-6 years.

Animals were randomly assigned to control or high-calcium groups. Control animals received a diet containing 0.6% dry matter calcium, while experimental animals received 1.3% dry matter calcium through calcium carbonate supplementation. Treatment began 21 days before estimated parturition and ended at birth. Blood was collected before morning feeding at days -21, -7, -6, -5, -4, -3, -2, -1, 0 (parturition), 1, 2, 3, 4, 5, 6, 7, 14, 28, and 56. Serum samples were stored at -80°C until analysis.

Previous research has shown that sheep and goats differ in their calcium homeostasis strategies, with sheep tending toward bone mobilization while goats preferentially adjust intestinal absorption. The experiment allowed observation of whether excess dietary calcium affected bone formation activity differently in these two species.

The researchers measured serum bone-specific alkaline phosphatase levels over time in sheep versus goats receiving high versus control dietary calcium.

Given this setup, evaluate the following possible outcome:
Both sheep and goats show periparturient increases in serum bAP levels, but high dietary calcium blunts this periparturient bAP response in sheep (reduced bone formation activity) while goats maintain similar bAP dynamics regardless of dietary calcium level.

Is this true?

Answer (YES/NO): NO